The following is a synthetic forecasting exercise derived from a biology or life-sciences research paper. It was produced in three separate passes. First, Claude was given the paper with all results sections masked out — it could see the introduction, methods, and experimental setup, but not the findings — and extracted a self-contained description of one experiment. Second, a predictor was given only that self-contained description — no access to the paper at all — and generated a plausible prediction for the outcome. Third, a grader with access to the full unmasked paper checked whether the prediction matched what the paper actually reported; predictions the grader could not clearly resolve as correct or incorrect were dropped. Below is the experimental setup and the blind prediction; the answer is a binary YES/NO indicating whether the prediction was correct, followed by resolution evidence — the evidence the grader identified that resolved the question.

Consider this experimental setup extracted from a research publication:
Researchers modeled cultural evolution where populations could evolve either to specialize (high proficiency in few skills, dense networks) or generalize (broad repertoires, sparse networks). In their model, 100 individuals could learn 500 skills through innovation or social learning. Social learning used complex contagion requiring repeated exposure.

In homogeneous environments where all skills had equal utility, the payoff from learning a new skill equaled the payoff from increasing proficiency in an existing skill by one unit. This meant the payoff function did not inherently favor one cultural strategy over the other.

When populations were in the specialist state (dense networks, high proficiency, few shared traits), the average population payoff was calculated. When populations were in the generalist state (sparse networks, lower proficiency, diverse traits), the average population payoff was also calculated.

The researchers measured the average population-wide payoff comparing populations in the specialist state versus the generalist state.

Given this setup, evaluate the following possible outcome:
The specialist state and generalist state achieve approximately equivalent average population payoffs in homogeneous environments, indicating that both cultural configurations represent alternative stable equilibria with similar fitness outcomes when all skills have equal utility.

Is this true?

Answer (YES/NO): NO